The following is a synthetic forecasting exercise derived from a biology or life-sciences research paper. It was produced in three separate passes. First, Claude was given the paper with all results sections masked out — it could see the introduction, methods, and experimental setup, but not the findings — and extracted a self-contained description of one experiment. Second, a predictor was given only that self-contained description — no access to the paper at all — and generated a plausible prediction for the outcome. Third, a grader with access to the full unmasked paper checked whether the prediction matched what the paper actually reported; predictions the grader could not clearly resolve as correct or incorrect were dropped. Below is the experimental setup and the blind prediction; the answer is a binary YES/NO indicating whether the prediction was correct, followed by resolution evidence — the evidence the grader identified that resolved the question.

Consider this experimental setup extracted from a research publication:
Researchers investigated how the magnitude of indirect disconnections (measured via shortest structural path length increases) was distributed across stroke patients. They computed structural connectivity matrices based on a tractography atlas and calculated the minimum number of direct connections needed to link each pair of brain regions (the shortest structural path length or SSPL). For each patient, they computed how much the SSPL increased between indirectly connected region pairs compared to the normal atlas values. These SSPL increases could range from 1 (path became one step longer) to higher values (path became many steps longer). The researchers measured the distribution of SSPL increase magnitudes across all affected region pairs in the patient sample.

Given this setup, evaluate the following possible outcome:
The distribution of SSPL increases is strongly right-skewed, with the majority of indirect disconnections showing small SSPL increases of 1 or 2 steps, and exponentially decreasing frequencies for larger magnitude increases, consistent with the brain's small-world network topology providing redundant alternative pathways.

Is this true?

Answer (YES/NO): YES